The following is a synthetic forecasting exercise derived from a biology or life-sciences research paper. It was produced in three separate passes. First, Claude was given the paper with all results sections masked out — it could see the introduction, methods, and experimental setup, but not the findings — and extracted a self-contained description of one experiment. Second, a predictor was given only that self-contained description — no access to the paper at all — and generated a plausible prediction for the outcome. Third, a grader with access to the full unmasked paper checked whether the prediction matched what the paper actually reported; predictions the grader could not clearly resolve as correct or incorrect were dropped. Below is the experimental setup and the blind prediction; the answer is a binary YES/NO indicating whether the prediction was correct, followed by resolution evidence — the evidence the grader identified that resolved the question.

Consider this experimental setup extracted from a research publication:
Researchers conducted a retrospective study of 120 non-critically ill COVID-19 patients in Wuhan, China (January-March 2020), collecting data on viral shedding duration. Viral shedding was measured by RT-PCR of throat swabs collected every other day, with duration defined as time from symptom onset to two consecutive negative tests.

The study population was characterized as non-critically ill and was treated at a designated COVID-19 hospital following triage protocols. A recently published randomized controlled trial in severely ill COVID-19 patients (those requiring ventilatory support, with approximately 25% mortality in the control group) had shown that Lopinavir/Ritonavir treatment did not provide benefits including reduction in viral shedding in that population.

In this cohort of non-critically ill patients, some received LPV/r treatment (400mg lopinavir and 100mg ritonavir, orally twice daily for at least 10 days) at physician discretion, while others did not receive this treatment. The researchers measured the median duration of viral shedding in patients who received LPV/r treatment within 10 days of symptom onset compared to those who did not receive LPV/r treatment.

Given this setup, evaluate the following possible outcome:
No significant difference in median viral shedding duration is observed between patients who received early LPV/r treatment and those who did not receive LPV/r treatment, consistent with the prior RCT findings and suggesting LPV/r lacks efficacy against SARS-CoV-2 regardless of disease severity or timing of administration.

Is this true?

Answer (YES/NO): NO